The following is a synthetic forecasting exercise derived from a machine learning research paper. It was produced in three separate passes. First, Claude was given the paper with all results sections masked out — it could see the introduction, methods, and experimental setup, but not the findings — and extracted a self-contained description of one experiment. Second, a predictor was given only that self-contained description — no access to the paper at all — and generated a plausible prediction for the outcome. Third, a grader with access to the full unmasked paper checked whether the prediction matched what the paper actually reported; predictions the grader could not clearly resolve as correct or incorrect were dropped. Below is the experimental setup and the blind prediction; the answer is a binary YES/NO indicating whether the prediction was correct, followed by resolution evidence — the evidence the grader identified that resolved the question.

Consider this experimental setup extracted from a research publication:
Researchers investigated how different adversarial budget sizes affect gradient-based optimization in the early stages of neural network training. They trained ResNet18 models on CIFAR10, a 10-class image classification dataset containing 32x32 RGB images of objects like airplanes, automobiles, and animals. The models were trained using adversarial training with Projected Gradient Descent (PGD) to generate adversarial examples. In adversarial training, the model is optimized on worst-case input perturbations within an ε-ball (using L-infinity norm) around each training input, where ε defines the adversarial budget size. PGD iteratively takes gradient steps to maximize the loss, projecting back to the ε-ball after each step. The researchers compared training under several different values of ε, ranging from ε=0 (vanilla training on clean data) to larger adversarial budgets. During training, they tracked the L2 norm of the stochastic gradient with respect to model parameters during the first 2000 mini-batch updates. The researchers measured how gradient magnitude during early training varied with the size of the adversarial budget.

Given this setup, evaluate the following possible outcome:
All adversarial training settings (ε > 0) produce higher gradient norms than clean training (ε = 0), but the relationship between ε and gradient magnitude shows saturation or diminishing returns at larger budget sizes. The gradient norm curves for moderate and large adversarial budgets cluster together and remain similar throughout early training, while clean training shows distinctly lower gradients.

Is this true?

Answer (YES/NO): NO